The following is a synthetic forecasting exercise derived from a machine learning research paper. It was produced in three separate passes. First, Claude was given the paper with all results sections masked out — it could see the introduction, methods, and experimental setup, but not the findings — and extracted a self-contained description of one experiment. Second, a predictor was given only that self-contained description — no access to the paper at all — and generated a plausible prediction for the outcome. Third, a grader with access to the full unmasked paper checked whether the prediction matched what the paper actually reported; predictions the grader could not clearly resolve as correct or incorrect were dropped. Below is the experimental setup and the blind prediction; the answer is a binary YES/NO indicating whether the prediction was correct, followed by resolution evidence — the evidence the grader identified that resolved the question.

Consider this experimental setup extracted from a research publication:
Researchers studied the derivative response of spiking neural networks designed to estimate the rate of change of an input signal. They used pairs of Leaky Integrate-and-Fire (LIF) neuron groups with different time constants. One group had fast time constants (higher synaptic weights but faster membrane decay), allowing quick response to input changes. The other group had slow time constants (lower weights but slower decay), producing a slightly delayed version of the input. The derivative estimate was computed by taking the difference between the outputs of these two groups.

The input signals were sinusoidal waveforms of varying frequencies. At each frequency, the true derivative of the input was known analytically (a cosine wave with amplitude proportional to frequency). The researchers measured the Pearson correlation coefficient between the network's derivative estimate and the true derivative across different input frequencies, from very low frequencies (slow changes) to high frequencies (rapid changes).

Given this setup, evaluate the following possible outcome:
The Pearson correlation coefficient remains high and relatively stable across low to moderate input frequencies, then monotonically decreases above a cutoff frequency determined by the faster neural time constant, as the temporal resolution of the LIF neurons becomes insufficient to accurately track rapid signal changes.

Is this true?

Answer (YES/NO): NO